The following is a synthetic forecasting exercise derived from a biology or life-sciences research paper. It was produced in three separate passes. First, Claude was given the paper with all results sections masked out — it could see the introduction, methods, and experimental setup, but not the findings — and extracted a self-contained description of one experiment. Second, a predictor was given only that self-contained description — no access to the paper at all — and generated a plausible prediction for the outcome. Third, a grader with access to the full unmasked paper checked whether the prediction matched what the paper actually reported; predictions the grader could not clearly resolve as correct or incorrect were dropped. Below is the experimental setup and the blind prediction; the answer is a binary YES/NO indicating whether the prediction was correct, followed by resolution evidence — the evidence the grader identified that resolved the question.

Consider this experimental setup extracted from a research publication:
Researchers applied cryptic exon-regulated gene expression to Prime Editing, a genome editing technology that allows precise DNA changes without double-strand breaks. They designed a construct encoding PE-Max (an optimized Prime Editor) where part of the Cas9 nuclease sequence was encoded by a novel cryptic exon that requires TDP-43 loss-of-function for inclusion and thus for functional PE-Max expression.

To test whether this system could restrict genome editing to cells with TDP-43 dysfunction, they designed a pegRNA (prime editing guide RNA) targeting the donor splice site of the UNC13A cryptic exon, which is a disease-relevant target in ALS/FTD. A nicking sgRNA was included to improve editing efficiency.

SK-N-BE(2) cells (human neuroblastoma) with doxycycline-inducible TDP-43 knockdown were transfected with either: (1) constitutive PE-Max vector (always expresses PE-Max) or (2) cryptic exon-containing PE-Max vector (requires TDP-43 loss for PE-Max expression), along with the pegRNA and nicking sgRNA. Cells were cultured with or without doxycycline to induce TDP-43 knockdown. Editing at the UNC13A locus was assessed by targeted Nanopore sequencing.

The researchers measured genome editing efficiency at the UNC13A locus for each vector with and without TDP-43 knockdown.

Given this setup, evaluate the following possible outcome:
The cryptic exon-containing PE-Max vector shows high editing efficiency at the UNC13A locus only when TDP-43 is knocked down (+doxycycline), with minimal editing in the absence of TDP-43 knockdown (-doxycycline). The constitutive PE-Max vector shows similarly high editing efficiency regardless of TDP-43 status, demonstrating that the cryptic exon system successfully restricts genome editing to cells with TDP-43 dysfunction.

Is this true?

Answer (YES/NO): YES